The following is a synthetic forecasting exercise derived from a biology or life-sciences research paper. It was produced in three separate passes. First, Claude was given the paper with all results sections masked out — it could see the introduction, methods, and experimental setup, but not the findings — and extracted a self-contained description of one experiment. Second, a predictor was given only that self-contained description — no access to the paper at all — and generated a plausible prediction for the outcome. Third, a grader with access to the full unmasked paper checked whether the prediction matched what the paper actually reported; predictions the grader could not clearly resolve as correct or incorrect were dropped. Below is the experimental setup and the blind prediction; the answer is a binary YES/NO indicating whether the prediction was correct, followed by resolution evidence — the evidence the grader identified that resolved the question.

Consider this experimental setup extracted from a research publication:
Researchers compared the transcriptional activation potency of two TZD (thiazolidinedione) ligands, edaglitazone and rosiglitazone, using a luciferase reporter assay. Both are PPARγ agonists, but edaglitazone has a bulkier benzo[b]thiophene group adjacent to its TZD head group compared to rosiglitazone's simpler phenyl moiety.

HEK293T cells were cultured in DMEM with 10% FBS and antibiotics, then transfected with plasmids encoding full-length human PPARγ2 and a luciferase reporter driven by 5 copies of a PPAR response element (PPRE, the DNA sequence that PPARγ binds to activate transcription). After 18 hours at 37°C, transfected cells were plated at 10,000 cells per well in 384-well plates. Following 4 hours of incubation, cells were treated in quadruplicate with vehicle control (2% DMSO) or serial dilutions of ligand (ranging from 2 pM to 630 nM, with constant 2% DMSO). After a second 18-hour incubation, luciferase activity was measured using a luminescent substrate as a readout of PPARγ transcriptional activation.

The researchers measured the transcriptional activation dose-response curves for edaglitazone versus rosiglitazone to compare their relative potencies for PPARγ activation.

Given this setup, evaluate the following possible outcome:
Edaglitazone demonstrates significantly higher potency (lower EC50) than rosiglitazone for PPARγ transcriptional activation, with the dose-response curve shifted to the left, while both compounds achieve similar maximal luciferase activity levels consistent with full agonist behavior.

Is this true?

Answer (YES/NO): NO